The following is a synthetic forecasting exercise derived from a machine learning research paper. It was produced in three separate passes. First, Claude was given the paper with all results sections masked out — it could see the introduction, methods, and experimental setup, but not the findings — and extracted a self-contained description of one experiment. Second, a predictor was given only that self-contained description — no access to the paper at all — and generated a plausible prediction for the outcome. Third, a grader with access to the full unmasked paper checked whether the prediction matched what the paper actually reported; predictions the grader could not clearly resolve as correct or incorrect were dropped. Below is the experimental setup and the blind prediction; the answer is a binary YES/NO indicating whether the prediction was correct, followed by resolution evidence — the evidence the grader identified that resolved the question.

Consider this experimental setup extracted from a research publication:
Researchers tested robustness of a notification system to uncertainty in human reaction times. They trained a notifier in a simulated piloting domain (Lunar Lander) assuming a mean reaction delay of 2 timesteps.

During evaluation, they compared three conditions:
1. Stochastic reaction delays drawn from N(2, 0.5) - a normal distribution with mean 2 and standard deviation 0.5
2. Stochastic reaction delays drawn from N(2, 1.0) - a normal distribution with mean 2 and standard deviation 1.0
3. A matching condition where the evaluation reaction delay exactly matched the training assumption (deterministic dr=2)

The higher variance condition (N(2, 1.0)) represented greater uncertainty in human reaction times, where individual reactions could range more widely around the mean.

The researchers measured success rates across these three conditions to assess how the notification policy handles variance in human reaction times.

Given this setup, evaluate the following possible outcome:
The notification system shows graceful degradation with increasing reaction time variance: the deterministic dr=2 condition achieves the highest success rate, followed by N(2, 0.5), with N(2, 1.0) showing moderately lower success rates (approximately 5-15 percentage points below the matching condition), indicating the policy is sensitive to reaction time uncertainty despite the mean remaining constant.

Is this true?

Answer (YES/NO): NO